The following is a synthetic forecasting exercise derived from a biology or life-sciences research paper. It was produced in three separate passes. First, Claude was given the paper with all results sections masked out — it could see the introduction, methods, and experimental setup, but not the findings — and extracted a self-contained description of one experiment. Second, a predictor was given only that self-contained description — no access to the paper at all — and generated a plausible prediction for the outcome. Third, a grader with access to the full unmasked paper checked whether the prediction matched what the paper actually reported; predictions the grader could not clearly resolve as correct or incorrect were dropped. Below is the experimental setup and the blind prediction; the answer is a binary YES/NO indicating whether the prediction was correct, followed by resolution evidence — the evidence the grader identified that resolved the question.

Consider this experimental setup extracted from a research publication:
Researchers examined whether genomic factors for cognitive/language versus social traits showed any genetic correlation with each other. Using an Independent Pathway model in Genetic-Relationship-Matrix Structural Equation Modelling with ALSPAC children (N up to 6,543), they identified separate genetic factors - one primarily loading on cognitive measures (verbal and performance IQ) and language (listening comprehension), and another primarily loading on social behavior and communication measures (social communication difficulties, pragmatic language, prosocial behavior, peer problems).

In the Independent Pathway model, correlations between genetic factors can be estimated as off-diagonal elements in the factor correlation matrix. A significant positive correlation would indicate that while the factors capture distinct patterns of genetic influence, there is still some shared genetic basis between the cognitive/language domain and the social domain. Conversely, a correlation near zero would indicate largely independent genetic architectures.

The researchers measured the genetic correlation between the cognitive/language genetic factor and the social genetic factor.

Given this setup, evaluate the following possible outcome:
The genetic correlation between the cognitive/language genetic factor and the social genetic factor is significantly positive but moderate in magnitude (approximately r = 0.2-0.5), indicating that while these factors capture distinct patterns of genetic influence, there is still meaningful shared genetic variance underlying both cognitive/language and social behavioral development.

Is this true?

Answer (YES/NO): NO